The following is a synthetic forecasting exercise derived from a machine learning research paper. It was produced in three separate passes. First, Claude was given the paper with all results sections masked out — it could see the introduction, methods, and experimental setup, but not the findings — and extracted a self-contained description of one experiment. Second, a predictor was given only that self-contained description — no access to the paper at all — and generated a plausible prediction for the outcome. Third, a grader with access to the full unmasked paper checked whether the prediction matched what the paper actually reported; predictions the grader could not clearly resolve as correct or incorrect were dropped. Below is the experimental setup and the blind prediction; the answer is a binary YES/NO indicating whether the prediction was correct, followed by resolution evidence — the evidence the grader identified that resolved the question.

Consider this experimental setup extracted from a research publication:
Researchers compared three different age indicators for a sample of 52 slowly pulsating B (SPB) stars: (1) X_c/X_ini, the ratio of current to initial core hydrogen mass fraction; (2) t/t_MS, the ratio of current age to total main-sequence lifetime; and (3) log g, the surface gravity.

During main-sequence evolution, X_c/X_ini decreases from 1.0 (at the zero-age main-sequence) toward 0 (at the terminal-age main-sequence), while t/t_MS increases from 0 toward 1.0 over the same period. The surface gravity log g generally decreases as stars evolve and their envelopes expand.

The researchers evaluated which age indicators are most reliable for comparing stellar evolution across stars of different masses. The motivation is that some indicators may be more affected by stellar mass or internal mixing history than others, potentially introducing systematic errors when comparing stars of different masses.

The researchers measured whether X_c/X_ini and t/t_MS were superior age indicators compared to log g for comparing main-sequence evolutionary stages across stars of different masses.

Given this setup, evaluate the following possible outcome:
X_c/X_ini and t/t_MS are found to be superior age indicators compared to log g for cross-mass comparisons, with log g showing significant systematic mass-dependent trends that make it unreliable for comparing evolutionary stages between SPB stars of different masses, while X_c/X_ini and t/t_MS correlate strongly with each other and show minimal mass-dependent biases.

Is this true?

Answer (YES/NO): YES